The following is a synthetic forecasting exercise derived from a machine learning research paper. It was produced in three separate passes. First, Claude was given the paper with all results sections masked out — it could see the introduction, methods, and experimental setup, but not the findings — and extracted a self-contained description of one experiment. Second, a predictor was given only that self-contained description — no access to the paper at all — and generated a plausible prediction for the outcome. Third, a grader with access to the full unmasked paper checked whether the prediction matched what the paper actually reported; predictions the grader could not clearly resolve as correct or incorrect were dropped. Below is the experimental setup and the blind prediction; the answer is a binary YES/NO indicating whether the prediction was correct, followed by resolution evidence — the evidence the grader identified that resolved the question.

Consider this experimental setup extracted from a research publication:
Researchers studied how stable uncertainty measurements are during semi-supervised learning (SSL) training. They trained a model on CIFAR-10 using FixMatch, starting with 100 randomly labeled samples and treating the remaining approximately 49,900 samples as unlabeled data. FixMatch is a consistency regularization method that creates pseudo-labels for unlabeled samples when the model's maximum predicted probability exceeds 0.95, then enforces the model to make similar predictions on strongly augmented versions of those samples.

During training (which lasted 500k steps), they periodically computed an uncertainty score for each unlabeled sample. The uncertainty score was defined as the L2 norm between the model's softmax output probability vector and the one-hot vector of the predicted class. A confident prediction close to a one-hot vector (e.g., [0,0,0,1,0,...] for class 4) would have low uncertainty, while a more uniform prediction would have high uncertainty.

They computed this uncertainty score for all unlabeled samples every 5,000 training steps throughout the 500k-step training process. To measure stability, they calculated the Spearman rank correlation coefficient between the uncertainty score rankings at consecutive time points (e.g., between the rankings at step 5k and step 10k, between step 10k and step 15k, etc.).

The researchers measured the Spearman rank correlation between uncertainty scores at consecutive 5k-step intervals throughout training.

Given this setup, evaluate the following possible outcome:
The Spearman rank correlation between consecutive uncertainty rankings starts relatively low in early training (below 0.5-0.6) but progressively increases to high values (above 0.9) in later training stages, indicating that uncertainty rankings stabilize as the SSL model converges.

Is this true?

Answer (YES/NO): NO